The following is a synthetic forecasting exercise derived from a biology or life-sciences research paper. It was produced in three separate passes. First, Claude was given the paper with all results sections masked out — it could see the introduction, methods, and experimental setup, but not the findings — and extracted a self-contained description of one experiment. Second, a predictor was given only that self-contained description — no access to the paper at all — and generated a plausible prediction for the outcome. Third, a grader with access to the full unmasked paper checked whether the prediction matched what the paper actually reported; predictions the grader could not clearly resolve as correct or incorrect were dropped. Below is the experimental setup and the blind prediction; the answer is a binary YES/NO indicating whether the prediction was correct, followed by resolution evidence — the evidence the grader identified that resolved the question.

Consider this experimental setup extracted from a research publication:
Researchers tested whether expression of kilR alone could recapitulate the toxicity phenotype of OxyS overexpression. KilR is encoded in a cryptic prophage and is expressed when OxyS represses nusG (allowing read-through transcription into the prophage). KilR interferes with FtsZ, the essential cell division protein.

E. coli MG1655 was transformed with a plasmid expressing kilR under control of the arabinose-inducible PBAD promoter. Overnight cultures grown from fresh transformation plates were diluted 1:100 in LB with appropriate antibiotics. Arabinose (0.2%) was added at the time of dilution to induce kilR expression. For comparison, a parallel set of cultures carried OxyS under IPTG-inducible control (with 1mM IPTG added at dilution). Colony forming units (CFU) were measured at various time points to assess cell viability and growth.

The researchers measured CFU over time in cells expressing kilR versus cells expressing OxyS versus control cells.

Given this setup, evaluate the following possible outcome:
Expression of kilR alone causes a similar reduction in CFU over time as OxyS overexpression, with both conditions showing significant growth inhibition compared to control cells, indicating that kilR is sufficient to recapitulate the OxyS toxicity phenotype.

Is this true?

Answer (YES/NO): NO